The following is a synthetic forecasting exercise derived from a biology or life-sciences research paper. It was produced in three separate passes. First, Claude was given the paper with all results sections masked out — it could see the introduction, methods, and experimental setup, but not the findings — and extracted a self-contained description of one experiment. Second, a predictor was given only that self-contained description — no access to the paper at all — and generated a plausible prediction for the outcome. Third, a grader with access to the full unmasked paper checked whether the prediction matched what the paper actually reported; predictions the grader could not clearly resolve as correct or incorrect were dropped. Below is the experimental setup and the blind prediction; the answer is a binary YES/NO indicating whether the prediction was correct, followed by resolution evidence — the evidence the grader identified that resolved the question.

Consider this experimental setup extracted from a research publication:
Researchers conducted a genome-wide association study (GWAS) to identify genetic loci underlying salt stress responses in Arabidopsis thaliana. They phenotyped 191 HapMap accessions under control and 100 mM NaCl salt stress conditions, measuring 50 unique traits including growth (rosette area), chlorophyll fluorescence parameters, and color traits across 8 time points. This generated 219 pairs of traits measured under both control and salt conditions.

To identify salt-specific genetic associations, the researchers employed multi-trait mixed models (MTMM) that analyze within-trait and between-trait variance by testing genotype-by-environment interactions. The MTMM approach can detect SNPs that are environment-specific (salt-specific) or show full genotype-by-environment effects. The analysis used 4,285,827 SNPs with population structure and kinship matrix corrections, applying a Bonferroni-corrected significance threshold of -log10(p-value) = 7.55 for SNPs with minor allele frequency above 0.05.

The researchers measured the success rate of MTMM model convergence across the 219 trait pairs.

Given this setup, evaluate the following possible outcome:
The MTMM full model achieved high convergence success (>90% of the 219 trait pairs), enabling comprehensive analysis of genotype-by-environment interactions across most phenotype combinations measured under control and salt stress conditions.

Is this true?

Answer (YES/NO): NO